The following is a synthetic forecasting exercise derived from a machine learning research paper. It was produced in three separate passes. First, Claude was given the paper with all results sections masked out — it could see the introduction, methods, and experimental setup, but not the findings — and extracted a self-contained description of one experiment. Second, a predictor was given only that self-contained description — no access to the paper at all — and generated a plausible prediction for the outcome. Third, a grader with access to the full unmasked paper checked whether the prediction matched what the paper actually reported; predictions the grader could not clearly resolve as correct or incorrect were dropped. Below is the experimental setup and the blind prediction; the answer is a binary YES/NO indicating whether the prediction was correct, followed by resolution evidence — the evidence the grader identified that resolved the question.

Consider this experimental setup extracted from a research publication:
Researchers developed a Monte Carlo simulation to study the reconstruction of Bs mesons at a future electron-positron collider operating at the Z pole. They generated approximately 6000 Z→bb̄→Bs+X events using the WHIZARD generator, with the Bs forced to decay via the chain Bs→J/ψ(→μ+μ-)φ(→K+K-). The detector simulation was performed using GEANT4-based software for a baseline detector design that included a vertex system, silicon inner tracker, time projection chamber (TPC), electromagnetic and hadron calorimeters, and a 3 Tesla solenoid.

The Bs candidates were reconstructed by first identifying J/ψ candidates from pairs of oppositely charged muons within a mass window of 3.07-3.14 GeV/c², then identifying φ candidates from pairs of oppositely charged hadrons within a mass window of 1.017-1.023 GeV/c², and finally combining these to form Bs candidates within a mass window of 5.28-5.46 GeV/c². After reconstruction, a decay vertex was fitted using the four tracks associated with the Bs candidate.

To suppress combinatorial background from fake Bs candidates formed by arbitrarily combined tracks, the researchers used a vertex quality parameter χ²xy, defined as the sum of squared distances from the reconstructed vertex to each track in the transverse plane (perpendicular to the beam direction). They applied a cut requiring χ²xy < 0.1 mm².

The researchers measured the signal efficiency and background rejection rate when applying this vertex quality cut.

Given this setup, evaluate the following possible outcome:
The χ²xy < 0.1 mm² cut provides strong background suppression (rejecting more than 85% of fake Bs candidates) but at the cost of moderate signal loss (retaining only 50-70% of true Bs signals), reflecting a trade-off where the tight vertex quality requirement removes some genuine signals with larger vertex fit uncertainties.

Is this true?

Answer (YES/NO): NO